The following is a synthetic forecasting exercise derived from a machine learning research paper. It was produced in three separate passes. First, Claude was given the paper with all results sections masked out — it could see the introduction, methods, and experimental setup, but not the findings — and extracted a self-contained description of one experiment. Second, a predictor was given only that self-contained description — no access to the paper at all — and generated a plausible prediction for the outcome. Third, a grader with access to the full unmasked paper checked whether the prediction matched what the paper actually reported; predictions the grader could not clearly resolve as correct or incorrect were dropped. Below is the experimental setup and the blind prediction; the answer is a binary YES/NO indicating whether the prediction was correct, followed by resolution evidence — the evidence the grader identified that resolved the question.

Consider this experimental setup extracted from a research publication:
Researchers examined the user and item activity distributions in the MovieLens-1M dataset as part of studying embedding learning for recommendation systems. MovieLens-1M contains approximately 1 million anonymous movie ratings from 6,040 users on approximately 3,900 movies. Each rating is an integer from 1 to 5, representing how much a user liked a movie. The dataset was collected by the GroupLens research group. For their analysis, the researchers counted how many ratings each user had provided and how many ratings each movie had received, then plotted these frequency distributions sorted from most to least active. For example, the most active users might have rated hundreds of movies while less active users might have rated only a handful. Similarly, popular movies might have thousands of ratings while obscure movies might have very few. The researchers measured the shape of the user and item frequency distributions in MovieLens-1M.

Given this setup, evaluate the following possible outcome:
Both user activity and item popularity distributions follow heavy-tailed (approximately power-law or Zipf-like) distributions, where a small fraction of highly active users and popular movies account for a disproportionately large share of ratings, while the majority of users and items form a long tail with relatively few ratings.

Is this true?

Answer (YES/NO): YES